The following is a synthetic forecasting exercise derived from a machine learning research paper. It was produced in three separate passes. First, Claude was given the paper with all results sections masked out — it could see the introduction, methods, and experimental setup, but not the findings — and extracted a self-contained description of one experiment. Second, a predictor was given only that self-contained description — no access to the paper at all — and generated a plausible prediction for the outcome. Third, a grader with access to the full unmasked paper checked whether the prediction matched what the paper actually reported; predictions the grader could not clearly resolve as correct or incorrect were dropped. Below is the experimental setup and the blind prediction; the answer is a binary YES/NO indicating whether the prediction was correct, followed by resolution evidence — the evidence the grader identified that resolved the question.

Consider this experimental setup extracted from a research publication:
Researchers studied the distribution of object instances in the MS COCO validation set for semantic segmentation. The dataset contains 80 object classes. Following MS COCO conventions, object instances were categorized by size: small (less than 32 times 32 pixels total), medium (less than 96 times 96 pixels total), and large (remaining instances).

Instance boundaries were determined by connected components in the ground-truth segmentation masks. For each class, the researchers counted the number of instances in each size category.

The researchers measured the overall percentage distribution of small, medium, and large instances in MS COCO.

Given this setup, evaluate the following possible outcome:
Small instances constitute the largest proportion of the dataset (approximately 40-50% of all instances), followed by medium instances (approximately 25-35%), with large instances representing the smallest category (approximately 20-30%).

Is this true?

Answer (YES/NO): YES